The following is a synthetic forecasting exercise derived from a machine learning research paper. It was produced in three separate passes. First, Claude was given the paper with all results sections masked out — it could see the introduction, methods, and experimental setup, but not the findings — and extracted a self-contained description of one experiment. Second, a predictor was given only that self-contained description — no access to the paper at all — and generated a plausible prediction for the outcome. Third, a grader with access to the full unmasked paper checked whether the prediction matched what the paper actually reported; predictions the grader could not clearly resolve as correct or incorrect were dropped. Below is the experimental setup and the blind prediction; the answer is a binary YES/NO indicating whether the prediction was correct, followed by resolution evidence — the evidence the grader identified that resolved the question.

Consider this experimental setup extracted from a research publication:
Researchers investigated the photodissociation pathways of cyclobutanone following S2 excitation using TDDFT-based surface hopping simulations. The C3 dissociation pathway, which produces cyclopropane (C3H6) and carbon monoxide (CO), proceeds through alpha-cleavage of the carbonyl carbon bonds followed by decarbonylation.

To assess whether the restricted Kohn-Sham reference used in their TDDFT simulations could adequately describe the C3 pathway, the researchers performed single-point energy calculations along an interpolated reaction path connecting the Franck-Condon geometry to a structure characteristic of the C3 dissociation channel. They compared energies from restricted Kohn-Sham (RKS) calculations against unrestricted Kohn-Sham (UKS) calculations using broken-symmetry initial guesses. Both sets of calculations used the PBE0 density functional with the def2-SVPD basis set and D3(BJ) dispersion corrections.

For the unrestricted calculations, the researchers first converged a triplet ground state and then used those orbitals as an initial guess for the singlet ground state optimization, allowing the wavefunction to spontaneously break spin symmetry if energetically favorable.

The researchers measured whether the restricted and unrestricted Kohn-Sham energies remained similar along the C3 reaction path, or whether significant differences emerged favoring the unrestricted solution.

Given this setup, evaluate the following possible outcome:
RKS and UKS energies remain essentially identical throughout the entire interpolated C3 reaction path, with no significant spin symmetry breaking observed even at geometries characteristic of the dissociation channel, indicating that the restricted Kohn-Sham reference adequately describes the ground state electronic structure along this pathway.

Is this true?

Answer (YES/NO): NO